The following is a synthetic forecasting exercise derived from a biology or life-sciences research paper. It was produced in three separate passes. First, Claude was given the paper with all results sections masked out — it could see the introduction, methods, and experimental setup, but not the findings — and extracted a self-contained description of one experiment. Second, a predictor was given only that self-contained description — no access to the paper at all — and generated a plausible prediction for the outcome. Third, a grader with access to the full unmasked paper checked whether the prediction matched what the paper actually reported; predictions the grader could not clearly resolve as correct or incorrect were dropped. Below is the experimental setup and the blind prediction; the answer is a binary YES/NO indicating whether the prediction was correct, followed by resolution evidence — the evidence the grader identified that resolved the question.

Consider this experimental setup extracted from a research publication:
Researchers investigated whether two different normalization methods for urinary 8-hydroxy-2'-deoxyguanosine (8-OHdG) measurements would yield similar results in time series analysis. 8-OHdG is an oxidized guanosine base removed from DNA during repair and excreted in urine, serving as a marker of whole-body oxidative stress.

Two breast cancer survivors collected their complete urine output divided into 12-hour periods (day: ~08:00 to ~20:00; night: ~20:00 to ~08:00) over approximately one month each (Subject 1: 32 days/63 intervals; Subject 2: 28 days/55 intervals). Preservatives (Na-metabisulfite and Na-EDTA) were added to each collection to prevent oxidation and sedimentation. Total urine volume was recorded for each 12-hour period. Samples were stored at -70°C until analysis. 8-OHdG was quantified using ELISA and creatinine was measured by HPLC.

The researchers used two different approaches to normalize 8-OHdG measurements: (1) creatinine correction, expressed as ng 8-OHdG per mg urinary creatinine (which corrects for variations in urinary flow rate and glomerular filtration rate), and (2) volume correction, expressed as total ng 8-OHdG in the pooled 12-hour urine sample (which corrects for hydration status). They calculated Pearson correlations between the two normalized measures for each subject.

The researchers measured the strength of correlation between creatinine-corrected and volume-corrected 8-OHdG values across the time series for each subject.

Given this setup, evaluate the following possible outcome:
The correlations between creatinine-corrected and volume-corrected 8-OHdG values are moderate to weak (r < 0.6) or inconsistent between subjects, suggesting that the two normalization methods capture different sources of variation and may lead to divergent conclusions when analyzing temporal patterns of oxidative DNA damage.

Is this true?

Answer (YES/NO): NO